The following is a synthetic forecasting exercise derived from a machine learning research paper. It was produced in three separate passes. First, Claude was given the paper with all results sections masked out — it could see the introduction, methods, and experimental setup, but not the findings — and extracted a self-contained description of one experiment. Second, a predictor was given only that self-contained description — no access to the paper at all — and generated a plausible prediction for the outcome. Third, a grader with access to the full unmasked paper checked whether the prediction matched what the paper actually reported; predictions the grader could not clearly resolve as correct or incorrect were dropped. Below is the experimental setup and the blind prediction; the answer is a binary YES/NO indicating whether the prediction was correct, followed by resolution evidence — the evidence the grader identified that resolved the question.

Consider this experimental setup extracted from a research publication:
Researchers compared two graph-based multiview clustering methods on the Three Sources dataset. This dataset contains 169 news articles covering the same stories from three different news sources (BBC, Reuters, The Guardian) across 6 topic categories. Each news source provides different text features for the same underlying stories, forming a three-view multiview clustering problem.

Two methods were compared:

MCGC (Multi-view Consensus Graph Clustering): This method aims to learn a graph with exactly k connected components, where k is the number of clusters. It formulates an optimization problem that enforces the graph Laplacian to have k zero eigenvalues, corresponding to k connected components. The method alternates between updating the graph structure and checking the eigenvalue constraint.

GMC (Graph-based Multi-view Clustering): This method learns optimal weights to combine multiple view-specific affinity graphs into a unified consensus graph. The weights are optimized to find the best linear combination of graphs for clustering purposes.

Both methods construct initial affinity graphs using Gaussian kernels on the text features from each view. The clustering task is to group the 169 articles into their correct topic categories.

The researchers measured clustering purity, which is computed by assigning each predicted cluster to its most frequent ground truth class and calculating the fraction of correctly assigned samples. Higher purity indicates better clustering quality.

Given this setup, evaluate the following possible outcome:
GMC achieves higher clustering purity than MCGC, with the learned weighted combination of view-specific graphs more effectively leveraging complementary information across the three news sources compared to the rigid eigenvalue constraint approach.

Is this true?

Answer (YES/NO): YES